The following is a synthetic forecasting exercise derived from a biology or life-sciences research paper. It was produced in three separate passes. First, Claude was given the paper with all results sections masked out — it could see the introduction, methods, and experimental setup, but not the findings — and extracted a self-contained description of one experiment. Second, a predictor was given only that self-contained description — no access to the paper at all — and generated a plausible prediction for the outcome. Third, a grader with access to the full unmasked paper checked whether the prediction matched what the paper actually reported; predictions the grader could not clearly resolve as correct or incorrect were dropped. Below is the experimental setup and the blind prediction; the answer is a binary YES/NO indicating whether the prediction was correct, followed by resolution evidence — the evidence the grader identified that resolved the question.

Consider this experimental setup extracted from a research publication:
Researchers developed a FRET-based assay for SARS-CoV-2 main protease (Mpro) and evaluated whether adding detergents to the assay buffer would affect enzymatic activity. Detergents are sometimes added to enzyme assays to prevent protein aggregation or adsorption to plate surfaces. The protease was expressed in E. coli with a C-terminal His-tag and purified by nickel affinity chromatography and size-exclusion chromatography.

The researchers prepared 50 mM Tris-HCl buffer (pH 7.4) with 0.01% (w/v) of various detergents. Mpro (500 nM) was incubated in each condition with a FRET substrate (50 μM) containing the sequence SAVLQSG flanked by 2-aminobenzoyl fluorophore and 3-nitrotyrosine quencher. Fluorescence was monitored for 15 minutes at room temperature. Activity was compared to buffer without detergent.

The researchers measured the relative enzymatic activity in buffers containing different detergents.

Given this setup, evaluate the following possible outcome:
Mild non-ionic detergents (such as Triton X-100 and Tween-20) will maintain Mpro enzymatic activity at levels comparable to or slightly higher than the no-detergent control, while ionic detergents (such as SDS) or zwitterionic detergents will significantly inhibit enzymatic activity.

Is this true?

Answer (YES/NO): NO